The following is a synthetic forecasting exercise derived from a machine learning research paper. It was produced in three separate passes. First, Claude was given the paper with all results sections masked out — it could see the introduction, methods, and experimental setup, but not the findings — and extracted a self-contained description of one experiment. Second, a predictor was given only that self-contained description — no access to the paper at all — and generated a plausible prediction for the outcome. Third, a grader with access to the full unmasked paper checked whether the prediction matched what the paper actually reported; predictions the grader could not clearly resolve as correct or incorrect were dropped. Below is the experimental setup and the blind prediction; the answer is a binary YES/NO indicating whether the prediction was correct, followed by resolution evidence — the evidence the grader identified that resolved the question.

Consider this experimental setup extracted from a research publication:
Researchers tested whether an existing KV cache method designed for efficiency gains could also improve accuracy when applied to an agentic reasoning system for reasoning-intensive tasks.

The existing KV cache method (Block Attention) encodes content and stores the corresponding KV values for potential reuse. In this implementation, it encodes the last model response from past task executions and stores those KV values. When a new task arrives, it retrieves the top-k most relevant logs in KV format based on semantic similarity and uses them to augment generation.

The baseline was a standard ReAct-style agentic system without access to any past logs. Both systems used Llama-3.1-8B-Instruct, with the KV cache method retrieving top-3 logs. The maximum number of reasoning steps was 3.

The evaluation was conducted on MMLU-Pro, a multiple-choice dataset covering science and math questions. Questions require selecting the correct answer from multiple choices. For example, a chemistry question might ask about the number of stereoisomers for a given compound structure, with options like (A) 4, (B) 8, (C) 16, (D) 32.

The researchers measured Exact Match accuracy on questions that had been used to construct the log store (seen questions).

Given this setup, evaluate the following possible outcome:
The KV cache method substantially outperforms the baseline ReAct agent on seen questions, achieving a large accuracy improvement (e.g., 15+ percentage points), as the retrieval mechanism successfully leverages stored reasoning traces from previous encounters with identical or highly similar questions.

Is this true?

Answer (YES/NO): NO